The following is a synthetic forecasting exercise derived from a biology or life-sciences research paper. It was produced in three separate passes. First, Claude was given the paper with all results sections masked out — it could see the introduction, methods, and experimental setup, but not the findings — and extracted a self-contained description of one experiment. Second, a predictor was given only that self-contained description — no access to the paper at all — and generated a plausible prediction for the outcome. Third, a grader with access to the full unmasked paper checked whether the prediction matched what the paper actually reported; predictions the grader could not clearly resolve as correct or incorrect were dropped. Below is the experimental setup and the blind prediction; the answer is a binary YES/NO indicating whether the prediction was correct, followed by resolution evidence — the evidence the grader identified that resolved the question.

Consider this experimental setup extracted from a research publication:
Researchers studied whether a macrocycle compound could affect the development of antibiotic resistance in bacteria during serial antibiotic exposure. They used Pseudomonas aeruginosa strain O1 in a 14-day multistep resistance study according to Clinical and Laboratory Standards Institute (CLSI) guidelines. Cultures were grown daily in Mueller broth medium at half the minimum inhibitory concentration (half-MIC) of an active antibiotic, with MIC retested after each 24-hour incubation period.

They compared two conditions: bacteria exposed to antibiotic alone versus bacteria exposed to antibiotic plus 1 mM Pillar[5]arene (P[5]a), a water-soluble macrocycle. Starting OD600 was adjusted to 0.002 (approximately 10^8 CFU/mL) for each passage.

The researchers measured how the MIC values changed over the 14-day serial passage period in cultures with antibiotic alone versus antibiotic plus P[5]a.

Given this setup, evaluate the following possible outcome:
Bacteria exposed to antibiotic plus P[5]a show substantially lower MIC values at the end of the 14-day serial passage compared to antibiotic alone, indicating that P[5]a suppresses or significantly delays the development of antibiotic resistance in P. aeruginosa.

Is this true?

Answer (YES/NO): YES